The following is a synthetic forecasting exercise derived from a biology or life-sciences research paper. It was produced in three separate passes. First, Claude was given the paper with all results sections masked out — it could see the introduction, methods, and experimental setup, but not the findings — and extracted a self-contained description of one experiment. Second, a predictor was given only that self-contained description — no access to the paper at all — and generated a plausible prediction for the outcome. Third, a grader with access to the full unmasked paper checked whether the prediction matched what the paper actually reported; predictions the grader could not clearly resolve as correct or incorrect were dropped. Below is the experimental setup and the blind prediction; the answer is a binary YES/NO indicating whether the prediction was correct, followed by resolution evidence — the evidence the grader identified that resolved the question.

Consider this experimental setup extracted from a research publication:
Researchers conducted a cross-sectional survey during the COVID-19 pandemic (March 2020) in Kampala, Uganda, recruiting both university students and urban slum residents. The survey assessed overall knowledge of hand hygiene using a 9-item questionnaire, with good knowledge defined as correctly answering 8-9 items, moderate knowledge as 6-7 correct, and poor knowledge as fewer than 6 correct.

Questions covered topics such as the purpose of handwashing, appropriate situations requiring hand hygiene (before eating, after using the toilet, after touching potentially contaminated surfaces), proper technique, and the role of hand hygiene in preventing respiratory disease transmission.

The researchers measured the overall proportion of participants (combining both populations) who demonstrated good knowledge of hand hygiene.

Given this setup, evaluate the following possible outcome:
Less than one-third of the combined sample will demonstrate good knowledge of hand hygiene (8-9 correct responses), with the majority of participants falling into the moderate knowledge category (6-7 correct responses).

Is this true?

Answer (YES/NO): NO